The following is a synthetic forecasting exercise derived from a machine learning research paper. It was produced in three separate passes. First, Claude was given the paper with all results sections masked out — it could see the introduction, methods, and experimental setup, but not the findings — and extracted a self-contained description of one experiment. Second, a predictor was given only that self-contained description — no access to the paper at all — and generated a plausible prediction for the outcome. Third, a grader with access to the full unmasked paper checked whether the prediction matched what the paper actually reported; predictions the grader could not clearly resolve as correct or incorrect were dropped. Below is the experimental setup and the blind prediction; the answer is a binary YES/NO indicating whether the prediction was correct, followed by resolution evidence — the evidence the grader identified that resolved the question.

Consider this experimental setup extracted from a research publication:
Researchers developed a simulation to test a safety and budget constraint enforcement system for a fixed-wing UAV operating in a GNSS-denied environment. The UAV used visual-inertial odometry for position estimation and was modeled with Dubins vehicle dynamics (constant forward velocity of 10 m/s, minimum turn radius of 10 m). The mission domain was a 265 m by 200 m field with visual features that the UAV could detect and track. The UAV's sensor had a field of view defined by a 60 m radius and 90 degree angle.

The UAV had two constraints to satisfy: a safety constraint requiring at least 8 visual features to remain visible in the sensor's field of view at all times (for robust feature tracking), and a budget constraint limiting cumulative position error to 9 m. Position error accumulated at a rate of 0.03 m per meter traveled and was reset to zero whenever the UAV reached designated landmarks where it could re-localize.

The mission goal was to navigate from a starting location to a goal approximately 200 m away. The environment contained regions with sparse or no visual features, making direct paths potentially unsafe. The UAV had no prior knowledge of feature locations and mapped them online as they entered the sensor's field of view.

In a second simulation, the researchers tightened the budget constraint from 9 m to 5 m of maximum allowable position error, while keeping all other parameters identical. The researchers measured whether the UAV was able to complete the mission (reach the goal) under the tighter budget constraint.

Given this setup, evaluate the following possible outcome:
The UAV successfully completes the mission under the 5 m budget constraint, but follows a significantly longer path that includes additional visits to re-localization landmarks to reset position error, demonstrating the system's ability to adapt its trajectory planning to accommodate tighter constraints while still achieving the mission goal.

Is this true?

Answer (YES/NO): NO